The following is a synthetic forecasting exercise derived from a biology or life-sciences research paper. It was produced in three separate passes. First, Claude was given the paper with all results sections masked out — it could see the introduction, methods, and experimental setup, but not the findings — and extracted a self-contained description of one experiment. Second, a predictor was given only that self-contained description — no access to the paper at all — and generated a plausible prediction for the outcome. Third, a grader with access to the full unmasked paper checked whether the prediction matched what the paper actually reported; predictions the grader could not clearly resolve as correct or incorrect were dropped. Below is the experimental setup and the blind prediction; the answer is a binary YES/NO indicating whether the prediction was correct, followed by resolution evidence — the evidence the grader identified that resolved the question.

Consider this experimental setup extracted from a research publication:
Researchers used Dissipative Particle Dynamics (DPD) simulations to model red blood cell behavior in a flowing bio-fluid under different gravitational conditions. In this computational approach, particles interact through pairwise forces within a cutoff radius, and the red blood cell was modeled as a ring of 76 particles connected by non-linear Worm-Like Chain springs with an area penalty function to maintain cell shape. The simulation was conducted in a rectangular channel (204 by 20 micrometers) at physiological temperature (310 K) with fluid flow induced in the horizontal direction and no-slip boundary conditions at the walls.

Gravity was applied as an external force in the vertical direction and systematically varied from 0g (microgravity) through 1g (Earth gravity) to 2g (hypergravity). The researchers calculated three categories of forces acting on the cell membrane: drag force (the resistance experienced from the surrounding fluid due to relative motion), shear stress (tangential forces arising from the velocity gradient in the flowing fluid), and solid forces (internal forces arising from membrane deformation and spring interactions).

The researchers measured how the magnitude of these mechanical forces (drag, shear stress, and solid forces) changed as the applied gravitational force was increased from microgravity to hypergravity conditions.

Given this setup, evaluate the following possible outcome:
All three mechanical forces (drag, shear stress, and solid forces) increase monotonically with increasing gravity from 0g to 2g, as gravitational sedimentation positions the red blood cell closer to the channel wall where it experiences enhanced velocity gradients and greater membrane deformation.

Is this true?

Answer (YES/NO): NO